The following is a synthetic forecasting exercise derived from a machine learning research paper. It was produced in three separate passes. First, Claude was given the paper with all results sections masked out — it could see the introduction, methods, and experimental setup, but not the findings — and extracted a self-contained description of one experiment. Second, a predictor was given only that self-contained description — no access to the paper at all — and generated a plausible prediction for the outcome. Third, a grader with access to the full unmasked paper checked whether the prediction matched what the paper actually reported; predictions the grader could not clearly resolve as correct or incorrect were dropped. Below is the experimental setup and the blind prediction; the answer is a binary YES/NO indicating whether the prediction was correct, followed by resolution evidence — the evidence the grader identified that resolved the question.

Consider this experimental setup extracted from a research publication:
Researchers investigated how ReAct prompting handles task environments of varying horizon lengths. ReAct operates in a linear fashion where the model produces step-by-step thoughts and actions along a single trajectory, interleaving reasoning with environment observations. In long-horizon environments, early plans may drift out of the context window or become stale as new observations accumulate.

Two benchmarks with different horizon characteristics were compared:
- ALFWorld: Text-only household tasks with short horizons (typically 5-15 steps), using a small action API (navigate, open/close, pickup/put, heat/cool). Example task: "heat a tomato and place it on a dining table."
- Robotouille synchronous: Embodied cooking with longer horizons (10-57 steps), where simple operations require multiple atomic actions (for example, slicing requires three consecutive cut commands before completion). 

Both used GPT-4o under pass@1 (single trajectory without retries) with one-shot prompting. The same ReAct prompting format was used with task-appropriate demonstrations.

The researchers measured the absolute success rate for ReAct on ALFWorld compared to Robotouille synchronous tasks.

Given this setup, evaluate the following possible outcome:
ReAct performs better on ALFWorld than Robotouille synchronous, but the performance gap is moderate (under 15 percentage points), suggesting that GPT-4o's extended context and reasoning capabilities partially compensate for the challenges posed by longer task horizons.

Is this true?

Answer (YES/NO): NO